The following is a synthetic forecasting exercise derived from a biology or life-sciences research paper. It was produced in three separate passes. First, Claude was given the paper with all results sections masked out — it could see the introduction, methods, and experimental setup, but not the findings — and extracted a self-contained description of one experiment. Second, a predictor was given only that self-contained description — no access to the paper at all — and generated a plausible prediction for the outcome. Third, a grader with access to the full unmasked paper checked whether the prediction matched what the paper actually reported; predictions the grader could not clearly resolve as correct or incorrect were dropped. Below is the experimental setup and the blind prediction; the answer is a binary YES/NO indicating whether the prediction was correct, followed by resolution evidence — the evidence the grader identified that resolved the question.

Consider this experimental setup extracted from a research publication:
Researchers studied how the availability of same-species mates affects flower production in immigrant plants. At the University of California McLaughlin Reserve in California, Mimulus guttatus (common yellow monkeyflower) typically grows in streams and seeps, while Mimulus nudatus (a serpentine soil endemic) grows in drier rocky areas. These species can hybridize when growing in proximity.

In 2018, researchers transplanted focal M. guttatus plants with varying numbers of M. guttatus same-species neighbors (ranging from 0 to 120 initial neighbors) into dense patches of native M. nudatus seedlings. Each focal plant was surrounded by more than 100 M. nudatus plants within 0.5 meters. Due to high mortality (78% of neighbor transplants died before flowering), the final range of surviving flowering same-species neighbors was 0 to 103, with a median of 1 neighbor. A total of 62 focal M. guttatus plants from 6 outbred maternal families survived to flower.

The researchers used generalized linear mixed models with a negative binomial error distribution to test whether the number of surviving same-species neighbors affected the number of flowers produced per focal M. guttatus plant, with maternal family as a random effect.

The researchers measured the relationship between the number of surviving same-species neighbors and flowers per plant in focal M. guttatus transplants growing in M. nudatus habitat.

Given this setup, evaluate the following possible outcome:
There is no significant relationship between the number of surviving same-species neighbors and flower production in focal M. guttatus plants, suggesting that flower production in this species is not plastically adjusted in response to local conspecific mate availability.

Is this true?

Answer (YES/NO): YES